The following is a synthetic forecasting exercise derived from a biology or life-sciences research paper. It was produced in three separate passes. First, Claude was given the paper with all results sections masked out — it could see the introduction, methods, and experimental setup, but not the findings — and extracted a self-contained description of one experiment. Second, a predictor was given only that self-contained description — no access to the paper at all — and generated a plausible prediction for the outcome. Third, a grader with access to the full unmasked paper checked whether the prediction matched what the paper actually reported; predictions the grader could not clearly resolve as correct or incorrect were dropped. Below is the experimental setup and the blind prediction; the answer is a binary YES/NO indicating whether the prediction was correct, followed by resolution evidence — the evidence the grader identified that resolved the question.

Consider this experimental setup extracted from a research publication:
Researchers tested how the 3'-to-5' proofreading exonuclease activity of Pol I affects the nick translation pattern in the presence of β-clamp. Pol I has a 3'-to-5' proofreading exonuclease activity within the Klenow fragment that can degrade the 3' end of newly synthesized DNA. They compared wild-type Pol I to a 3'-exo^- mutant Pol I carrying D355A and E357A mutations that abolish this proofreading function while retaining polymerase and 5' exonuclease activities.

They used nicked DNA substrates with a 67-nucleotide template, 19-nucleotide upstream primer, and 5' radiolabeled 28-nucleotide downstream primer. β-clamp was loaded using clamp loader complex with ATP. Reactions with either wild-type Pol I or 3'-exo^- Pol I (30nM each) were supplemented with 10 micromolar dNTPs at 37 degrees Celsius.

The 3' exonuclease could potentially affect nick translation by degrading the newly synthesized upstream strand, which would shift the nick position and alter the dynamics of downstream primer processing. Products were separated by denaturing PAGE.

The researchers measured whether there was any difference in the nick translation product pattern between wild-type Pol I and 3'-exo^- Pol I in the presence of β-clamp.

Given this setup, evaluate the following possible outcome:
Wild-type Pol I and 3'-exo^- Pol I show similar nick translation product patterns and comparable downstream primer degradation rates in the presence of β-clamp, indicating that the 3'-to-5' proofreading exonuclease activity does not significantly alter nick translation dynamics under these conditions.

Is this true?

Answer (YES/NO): YES